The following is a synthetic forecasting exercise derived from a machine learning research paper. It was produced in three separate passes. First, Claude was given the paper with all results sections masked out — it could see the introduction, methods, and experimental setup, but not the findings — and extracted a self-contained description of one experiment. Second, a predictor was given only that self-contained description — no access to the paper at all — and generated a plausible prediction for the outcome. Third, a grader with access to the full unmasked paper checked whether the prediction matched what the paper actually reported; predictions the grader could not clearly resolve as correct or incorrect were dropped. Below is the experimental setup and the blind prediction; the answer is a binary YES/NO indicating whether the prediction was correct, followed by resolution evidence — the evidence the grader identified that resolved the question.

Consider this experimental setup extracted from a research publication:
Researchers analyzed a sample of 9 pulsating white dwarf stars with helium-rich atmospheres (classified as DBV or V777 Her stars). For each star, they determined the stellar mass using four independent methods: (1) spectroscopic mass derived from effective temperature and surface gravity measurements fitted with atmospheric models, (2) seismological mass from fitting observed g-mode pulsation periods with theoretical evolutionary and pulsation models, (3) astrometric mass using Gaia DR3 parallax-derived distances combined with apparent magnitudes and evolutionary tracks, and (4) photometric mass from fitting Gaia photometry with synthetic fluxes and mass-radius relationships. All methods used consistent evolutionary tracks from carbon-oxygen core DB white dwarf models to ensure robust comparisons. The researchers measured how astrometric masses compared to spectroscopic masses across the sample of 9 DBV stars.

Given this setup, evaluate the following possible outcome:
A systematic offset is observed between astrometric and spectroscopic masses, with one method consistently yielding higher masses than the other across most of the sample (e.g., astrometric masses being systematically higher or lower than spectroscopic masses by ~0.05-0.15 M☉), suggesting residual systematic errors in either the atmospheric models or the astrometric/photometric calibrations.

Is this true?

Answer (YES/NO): YES